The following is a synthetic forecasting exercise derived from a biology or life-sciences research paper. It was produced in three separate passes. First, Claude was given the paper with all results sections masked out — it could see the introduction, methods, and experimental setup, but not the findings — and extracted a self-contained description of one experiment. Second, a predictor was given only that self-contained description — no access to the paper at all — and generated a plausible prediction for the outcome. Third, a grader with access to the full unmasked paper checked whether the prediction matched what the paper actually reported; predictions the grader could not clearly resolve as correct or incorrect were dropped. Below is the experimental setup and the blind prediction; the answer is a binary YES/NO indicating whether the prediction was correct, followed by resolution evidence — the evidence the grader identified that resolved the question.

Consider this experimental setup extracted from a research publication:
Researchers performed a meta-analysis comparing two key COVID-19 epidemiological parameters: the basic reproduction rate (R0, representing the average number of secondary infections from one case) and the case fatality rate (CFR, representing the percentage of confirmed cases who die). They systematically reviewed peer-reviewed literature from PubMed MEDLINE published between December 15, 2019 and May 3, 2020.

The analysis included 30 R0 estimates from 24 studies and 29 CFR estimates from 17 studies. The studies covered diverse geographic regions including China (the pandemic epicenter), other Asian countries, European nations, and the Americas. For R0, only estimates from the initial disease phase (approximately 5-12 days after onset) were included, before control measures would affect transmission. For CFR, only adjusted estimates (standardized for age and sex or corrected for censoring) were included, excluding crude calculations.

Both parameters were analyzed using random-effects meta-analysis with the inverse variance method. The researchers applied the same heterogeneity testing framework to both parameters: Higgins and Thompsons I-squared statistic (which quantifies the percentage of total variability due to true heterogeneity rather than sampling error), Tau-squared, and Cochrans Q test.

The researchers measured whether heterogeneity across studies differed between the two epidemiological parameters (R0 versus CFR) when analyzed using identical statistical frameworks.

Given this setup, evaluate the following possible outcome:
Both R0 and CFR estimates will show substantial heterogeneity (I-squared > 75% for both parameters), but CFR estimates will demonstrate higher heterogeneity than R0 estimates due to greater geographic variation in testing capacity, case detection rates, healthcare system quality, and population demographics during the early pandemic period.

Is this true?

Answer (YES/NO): NO